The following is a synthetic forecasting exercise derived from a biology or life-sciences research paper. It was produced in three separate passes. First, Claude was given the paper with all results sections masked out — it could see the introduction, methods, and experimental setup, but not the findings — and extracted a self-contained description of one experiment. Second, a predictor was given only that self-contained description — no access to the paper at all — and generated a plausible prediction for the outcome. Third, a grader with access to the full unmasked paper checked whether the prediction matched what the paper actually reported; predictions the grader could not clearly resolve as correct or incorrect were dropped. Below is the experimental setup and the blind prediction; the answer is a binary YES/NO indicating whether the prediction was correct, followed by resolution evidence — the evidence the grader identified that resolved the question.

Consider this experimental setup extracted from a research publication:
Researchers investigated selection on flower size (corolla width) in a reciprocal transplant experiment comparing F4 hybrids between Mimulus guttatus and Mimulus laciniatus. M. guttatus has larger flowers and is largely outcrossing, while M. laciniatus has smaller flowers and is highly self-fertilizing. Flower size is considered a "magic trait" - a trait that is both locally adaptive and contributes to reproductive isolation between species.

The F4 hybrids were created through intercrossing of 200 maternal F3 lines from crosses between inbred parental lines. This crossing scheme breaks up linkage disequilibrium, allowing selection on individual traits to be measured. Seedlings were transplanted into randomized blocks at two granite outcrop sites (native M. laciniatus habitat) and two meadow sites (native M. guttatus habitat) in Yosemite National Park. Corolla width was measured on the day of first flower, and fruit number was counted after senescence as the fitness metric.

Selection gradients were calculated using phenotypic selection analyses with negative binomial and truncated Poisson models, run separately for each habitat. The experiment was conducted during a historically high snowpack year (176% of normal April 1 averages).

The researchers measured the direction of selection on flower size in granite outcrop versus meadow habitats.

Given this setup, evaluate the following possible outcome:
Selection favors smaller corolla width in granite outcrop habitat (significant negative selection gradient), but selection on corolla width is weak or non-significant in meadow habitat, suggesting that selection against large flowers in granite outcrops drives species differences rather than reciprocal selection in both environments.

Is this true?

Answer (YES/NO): NO